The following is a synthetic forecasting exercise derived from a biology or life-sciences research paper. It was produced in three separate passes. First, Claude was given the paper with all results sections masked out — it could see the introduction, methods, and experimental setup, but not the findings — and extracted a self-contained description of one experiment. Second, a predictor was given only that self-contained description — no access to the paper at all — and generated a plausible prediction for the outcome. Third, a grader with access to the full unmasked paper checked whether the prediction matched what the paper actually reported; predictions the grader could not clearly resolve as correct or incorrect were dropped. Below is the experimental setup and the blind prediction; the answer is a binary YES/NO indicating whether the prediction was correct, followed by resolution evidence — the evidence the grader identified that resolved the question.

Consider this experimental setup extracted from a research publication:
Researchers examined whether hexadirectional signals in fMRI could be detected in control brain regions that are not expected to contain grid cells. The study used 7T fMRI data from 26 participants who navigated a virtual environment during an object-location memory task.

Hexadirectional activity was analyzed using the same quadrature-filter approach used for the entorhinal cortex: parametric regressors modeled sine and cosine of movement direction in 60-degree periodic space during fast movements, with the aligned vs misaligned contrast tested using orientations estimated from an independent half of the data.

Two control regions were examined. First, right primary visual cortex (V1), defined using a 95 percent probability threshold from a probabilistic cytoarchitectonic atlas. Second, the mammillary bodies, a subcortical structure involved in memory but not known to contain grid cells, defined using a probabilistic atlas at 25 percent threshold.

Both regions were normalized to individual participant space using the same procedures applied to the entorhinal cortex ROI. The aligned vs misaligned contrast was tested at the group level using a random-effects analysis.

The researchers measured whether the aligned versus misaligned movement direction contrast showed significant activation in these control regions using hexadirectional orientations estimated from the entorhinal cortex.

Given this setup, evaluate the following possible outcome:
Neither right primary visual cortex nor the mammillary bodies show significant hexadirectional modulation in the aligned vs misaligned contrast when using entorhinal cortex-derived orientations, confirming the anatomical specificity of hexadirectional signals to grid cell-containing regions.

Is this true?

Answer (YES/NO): YES